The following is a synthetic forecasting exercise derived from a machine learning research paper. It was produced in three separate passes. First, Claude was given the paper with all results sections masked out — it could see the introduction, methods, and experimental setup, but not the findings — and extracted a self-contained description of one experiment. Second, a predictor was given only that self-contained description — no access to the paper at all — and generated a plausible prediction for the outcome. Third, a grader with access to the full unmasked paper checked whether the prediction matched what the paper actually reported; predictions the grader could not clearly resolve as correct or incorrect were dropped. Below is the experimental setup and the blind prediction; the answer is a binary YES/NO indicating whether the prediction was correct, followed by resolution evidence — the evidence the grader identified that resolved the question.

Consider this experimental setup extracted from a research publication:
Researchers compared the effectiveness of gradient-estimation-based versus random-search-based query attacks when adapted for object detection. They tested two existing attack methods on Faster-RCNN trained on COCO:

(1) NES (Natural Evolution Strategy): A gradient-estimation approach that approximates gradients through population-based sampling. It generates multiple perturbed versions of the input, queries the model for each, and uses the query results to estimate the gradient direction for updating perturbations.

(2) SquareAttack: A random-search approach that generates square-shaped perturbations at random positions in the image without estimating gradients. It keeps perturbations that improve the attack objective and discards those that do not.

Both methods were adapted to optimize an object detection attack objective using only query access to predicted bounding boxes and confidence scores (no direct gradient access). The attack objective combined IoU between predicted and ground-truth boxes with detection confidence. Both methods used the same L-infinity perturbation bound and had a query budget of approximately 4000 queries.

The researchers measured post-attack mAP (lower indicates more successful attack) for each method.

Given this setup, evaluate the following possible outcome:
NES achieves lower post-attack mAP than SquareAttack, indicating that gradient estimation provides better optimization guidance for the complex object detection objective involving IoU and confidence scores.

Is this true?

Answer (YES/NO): NO